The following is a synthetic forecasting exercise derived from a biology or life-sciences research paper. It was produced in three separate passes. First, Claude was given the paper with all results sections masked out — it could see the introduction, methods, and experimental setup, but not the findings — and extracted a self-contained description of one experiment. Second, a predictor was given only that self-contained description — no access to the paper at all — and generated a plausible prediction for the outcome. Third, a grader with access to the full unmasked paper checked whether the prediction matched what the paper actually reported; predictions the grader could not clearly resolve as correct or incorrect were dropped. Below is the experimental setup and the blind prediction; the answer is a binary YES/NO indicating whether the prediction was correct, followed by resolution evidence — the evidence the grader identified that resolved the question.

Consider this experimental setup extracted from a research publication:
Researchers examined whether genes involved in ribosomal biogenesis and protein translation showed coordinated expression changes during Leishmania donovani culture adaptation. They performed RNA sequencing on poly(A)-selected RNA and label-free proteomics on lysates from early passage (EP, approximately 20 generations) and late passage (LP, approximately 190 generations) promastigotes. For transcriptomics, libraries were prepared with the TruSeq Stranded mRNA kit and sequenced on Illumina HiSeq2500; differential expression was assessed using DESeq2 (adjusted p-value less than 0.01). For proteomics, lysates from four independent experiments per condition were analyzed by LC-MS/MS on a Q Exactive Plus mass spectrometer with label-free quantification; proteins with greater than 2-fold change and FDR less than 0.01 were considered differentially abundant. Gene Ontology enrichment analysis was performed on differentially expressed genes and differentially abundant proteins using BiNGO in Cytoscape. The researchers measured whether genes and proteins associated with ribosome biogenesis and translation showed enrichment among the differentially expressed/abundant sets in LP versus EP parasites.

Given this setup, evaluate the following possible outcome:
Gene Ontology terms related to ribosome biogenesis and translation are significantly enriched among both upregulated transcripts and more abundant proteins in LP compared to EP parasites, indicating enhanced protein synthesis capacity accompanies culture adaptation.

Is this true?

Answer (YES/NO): NO